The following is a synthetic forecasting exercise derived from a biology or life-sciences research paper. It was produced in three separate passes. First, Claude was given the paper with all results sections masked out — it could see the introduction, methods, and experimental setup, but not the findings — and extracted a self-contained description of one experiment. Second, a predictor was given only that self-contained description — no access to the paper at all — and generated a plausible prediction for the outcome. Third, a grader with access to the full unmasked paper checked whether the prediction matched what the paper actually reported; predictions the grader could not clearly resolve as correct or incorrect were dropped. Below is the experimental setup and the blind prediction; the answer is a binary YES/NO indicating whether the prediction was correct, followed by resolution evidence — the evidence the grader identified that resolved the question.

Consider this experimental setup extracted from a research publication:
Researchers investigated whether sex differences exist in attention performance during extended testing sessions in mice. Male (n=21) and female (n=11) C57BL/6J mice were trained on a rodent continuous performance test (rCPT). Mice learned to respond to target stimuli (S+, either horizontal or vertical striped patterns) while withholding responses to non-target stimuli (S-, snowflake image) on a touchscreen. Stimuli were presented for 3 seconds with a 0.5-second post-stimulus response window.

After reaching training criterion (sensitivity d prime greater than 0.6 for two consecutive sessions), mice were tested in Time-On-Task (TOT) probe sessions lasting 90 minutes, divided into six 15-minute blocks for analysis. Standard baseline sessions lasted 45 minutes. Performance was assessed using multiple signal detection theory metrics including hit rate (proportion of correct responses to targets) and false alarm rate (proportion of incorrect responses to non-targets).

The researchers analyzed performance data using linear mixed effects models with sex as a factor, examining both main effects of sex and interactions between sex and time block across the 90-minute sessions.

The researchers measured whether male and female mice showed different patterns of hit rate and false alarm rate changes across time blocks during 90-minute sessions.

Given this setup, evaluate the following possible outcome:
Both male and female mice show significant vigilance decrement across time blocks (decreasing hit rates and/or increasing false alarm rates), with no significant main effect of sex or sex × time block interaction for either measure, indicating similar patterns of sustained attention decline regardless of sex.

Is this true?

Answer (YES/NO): NO